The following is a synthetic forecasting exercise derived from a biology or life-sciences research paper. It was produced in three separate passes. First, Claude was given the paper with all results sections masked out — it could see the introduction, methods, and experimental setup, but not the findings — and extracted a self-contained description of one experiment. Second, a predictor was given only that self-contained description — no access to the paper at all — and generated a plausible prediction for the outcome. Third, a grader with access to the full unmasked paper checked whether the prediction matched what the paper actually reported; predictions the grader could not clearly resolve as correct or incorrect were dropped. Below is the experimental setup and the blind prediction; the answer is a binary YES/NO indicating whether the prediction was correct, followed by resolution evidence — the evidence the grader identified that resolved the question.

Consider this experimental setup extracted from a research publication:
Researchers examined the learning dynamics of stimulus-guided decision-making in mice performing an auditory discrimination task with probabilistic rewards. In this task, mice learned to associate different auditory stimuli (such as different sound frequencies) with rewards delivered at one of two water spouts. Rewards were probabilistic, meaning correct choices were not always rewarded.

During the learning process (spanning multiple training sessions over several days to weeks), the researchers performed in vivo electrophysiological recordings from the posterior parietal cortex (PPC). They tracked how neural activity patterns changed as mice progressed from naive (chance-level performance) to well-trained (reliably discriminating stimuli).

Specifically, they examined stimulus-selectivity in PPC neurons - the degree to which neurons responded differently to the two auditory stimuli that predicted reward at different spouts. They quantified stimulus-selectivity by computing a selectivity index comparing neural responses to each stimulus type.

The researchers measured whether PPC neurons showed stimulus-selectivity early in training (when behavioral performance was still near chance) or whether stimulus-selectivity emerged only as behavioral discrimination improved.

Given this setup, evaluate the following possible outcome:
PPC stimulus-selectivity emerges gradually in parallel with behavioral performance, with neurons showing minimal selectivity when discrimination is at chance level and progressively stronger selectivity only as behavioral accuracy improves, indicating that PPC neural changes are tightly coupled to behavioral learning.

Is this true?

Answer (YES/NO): YES